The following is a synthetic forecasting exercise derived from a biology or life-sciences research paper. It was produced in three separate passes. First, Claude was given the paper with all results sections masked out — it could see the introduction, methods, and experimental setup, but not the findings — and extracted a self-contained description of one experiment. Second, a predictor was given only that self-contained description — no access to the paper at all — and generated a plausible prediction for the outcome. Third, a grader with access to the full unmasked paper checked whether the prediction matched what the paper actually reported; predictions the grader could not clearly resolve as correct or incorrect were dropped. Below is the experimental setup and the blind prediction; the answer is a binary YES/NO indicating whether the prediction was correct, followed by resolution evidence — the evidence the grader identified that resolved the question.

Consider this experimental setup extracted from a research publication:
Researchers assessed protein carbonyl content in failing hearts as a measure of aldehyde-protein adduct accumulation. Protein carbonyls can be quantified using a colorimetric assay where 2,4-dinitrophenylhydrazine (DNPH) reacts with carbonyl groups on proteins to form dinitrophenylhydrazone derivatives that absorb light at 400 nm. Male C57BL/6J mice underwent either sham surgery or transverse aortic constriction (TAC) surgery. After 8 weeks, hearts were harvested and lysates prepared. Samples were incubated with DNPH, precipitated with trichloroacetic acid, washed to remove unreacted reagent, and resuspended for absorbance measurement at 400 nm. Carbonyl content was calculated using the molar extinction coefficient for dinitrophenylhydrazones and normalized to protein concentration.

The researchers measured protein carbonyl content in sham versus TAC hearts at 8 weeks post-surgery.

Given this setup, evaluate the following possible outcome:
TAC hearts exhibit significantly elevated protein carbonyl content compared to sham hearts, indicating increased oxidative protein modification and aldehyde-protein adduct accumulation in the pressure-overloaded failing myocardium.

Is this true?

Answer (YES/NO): YES